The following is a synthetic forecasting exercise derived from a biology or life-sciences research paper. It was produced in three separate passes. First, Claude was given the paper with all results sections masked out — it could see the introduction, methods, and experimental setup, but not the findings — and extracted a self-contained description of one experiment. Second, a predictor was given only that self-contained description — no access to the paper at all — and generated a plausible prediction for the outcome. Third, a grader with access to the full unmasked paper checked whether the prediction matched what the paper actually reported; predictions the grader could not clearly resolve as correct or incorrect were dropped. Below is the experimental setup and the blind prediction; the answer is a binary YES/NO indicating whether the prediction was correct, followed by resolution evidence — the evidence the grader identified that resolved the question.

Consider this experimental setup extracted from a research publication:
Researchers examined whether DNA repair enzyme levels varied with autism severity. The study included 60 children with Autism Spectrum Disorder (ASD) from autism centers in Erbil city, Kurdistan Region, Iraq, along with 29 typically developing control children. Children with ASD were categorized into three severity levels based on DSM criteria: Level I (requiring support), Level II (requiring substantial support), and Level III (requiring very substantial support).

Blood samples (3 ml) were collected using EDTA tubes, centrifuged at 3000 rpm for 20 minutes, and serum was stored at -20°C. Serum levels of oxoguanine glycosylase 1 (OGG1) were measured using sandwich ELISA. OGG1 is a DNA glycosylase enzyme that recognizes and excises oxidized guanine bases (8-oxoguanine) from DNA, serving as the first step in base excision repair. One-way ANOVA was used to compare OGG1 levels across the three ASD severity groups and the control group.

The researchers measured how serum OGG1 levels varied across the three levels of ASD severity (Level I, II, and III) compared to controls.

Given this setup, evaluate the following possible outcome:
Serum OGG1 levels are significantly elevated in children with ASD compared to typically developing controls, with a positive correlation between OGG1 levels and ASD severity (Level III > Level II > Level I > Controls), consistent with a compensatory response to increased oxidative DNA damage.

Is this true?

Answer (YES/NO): NO